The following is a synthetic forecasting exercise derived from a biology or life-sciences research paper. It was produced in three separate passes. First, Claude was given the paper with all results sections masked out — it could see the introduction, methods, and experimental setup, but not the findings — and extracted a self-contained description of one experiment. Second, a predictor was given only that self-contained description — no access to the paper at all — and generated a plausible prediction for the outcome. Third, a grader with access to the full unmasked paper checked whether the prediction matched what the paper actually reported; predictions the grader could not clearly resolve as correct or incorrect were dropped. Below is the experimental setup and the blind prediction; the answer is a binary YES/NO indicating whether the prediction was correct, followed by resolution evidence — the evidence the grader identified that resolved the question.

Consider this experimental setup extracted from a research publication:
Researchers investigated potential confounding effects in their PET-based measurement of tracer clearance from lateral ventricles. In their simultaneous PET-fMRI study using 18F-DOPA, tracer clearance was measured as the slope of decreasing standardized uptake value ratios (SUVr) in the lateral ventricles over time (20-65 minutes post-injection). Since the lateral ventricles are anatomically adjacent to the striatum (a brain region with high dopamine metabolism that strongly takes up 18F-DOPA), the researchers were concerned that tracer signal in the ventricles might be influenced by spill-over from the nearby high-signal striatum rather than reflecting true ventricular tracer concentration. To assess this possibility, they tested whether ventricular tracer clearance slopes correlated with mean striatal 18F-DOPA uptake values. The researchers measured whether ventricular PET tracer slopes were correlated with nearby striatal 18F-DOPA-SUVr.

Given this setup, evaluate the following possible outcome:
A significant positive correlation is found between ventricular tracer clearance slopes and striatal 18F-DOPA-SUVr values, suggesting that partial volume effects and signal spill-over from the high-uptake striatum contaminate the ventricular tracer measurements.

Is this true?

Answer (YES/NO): NO